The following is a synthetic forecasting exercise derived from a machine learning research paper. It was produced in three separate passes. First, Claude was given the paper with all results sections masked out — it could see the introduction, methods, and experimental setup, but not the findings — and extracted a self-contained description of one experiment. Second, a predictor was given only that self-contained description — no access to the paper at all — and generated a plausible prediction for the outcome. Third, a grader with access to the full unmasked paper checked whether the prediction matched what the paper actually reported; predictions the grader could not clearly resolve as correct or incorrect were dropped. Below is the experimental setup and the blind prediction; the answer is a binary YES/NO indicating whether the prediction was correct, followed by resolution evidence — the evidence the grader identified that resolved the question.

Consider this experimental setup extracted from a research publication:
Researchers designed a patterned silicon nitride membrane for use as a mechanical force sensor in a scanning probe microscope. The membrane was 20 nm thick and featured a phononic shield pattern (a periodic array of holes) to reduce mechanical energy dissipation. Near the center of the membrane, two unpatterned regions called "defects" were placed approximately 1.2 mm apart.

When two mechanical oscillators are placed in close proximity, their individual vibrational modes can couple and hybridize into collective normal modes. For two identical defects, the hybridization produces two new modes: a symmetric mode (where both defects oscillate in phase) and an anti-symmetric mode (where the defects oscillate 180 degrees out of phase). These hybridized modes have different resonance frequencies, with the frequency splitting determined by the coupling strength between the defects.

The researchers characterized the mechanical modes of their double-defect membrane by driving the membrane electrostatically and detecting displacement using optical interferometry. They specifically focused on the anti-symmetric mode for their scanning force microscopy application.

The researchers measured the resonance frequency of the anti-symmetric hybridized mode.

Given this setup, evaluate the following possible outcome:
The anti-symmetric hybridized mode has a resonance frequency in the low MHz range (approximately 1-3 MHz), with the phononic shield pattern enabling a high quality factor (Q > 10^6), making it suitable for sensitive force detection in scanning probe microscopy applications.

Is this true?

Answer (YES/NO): YES